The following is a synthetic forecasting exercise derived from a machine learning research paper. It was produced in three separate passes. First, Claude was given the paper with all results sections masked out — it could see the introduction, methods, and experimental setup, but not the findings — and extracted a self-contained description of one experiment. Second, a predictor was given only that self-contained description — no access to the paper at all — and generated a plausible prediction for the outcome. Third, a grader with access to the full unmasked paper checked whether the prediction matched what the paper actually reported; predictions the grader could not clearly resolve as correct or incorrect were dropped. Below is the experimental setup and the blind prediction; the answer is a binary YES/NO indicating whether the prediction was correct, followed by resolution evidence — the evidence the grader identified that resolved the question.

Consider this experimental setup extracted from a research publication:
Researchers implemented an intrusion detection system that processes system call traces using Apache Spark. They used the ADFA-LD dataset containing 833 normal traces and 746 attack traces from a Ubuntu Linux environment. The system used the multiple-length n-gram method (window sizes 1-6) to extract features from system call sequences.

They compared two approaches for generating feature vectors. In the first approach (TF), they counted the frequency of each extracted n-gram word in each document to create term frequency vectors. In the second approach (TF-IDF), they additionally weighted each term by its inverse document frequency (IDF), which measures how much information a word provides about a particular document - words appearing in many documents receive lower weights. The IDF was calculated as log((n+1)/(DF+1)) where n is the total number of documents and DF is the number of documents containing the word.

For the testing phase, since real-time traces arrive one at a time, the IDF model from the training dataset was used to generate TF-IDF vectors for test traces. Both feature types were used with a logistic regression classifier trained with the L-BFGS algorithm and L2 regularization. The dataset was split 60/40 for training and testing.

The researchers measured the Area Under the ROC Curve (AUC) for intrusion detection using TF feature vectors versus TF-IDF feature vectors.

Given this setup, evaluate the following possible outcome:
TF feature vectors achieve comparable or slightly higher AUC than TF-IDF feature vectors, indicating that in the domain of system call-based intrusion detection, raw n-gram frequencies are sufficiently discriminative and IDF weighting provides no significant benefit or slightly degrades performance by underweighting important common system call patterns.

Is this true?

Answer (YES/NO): NO